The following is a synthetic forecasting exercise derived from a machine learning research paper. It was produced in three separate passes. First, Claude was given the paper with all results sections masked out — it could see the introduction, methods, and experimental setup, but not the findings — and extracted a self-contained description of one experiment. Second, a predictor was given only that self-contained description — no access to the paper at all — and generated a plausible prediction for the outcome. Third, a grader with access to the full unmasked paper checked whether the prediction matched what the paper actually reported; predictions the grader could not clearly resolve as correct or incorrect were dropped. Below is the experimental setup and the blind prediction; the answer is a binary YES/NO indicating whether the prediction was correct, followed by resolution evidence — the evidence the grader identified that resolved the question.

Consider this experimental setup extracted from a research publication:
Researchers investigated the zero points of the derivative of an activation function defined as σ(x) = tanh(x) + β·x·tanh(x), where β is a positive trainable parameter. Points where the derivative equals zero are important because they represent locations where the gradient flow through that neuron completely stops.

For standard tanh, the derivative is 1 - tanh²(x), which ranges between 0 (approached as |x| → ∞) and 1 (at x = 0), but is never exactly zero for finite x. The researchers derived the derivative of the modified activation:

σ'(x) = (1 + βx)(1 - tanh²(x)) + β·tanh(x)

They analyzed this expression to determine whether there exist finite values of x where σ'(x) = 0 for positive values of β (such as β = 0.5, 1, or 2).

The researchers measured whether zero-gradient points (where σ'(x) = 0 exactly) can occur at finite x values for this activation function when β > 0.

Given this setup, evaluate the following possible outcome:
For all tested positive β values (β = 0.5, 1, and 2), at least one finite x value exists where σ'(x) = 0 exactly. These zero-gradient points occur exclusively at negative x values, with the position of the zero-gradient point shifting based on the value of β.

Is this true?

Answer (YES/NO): YES